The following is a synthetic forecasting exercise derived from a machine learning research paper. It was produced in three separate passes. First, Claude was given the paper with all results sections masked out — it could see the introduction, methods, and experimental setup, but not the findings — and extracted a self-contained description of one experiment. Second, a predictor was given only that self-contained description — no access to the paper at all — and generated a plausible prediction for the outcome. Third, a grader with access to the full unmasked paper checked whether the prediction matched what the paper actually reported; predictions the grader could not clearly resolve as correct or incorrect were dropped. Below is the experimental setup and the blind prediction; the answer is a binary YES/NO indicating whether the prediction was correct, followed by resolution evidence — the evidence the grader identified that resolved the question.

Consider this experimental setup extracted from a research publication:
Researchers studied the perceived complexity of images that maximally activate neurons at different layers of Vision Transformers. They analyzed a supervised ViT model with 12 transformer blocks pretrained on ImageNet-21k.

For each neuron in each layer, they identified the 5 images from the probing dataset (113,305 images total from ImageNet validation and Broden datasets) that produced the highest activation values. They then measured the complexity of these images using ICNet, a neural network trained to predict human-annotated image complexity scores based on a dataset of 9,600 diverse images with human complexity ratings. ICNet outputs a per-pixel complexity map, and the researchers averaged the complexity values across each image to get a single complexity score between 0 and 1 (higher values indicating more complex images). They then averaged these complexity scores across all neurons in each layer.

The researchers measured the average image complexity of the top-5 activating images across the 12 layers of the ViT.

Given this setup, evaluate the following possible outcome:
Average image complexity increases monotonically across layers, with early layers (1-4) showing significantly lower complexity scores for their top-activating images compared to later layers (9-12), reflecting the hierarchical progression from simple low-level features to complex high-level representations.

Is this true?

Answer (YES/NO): YES